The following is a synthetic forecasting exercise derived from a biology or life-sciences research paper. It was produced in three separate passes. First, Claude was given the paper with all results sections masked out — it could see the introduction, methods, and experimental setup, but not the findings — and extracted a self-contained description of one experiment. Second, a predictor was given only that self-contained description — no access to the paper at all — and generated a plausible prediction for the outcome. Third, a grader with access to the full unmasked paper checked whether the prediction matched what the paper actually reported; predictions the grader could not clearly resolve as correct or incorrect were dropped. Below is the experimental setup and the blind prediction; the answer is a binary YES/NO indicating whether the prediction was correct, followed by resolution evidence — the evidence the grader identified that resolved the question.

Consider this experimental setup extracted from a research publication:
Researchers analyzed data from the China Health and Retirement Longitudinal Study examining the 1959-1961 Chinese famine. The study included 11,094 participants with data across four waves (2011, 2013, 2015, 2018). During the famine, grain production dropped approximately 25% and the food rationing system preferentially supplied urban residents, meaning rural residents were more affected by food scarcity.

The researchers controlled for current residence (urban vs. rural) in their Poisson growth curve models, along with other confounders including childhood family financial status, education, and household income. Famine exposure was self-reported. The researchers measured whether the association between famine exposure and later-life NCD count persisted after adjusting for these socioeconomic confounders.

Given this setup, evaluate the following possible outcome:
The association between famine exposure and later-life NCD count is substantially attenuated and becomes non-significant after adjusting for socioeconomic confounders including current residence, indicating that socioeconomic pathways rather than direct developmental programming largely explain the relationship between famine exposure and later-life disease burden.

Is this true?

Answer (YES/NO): NO